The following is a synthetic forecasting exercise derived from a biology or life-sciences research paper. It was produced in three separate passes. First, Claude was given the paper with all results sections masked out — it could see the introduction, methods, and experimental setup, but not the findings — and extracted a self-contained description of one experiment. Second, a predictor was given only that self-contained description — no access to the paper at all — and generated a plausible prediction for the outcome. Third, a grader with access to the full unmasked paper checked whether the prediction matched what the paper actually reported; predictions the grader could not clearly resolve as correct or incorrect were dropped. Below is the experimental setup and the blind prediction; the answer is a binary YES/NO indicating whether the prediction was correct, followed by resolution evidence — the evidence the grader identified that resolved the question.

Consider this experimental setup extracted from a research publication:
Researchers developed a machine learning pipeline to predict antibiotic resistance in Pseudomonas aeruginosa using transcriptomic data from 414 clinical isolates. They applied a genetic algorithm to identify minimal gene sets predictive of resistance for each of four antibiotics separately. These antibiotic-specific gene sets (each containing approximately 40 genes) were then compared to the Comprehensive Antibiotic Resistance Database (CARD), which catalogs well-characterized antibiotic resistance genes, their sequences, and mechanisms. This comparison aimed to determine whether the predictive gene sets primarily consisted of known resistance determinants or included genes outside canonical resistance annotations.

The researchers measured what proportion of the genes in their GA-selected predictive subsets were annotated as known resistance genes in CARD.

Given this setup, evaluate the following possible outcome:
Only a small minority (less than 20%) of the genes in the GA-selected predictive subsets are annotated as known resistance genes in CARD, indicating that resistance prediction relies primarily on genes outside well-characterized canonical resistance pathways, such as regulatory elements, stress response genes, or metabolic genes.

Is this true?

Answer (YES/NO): YES